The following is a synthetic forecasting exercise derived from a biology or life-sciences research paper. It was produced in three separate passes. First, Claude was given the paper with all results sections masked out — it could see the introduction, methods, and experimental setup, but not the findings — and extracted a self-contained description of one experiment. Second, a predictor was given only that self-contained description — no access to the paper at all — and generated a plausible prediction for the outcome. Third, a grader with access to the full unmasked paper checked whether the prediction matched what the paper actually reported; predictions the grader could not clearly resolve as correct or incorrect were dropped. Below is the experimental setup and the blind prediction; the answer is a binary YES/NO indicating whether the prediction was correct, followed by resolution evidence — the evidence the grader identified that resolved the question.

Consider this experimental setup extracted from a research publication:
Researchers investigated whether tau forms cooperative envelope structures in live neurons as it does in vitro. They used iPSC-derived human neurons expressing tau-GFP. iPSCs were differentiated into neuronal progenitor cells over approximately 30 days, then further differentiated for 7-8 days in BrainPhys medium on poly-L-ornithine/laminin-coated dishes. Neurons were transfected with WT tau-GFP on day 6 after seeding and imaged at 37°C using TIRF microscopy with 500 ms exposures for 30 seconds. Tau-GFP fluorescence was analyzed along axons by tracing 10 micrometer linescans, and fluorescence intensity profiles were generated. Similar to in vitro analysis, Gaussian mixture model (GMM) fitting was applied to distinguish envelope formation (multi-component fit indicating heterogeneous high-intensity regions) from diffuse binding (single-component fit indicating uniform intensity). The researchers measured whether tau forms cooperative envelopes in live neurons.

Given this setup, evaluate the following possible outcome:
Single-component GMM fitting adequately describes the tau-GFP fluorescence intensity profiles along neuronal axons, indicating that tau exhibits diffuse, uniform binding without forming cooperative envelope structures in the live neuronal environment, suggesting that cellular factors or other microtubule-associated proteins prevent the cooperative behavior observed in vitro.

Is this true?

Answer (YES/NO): NO